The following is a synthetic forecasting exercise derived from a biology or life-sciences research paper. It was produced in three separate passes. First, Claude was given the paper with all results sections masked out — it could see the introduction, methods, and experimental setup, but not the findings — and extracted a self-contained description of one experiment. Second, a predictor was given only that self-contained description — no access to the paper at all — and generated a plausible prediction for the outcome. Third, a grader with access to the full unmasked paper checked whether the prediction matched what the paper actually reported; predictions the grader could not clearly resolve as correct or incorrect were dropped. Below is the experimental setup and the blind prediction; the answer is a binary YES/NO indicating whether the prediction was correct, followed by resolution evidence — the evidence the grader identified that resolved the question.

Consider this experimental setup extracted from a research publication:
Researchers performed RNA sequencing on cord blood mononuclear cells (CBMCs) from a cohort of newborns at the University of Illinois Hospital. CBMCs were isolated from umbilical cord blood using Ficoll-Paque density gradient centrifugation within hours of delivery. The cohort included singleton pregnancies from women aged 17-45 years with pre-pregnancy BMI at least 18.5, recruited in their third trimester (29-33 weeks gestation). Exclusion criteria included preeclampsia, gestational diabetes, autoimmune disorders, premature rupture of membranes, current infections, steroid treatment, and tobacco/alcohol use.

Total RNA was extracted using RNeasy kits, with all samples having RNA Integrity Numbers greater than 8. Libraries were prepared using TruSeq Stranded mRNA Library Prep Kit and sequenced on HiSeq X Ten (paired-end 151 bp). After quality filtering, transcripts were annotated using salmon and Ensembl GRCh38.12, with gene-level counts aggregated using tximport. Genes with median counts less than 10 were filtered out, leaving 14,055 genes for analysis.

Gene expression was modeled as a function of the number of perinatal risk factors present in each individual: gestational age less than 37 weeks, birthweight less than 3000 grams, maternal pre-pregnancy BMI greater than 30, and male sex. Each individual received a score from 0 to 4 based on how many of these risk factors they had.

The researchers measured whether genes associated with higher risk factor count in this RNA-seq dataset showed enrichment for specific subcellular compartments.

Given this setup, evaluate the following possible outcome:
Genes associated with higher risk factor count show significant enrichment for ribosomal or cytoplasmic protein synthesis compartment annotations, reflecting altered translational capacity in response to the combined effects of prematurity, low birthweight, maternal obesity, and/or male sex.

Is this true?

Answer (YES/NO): NO